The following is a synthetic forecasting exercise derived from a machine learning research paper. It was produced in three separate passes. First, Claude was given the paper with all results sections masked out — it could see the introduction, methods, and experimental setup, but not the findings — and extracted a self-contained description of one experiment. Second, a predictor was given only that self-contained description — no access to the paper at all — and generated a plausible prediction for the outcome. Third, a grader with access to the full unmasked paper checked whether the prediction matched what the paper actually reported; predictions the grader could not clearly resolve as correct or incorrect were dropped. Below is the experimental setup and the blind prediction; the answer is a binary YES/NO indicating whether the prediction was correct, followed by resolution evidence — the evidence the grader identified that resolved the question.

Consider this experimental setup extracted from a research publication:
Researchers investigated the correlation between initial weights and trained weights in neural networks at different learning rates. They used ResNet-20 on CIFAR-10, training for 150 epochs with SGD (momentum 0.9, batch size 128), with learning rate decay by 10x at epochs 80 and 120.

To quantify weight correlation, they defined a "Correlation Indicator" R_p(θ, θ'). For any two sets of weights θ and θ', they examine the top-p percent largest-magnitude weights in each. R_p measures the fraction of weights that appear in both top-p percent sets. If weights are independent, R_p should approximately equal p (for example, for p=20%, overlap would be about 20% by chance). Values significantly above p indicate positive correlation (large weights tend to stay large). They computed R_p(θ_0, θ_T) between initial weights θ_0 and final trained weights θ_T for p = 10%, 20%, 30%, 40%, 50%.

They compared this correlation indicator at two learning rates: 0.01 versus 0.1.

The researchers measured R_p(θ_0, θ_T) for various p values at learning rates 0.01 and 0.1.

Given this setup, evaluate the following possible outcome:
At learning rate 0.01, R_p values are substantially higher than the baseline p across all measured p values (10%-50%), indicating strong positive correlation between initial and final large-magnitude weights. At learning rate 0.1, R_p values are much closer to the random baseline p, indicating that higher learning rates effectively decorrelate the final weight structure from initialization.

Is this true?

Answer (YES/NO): YES